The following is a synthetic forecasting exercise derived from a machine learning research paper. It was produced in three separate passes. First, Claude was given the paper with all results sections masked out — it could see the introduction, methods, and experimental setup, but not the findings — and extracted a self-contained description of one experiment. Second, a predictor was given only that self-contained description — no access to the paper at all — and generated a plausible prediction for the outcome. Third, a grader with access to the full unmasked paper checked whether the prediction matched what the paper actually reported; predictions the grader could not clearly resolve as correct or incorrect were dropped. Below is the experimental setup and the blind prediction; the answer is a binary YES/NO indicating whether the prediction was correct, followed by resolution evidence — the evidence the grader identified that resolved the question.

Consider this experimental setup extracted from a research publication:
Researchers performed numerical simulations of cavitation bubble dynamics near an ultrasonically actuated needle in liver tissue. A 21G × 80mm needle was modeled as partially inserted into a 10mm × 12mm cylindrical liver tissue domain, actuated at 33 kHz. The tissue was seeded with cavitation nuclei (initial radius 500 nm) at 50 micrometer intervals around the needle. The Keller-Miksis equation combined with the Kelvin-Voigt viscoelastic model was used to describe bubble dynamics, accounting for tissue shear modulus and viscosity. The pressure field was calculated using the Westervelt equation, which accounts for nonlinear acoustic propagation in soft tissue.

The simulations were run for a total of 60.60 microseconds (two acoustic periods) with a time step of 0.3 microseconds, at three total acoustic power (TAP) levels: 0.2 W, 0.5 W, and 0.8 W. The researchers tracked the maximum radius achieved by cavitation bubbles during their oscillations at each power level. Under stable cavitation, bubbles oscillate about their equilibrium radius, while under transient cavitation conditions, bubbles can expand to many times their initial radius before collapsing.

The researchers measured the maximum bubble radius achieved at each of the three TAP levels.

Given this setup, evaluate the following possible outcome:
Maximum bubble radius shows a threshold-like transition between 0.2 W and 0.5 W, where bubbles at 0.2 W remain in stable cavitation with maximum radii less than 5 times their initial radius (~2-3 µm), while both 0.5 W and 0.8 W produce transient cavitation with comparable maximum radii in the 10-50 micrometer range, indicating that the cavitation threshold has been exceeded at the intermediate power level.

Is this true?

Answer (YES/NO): NO